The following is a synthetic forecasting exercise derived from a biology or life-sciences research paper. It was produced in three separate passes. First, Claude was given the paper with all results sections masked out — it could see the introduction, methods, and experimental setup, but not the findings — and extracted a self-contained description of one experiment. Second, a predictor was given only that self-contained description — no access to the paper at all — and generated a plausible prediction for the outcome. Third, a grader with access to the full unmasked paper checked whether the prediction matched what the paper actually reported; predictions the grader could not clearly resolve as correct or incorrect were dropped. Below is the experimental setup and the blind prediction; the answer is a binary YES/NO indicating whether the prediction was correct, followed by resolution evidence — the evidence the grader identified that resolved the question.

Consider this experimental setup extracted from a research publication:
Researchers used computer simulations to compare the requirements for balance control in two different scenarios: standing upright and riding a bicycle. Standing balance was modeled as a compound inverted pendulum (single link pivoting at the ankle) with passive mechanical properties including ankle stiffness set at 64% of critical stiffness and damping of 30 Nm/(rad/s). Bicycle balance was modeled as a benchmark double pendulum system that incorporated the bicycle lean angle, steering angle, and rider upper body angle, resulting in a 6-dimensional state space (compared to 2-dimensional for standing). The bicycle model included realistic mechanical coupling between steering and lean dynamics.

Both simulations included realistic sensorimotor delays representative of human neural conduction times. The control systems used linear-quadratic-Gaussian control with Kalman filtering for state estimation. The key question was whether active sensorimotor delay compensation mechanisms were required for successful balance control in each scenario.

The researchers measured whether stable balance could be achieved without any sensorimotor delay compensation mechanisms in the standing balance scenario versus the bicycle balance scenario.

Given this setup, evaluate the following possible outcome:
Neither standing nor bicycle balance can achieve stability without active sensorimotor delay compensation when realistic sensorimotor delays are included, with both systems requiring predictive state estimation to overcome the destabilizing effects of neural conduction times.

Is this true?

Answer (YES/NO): NO